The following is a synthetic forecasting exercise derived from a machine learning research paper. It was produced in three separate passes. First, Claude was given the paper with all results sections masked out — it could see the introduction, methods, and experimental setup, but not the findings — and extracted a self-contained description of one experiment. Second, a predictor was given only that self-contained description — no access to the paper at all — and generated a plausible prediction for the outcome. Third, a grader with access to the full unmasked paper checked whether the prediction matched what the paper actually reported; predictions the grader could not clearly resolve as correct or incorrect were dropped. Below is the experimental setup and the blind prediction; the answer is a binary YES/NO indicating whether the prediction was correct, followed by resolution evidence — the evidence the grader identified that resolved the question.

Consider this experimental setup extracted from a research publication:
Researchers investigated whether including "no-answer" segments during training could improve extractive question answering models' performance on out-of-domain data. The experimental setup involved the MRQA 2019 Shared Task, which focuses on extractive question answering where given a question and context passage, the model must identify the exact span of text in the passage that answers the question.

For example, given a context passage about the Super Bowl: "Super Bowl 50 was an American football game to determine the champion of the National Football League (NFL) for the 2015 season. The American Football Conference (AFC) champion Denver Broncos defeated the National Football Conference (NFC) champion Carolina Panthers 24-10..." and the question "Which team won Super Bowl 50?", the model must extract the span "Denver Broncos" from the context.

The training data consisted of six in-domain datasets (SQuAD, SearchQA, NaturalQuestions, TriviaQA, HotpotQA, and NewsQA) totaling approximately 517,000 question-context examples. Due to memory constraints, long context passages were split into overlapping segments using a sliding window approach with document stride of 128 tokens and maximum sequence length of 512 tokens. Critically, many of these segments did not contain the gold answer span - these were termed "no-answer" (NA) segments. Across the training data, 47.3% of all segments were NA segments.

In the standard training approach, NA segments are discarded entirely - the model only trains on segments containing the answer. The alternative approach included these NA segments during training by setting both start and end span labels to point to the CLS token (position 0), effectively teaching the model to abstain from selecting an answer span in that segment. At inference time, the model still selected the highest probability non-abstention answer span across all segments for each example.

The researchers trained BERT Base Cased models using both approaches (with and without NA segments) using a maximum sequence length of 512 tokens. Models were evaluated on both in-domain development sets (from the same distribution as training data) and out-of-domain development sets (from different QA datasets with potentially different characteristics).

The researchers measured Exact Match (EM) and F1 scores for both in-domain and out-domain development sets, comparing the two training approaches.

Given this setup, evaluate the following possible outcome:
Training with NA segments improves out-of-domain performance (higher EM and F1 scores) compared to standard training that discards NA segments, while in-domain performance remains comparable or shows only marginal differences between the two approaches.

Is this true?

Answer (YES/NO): NO